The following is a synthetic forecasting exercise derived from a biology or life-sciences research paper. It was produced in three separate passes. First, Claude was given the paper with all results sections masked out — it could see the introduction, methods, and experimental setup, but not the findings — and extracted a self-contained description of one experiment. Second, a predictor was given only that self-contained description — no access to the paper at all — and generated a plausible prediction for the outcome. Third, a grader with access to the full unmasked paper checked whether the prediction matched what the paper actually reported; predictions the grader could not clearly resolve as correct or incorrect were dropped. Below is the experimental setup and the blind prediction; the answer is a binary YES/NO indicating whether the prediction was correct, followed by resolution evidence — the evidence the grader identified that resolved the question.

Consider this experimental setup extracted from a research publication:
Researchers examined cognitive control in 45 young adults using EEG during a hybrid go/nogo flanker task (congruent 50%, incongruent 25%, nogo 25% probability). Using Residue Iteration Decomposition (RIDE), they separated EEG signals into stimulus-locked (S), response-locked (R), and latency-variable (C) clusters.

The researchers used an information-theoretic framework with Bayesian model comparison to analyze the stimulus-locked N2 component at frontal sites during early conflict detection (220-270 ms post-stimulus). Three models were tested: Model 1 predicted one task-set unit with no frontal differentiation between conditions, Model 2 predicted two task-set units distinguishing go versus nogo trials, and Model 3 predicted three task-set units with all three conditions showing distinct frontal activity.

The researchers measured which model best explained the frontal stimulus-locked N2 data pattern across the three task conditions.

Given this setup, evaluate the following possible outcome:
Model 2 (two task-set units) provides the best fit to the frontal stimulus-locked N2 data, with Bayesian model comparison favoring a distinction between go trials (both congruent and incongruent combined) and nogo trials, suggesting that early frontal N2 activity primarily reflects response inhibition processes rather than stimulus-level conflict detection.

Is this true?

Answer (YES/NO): NO